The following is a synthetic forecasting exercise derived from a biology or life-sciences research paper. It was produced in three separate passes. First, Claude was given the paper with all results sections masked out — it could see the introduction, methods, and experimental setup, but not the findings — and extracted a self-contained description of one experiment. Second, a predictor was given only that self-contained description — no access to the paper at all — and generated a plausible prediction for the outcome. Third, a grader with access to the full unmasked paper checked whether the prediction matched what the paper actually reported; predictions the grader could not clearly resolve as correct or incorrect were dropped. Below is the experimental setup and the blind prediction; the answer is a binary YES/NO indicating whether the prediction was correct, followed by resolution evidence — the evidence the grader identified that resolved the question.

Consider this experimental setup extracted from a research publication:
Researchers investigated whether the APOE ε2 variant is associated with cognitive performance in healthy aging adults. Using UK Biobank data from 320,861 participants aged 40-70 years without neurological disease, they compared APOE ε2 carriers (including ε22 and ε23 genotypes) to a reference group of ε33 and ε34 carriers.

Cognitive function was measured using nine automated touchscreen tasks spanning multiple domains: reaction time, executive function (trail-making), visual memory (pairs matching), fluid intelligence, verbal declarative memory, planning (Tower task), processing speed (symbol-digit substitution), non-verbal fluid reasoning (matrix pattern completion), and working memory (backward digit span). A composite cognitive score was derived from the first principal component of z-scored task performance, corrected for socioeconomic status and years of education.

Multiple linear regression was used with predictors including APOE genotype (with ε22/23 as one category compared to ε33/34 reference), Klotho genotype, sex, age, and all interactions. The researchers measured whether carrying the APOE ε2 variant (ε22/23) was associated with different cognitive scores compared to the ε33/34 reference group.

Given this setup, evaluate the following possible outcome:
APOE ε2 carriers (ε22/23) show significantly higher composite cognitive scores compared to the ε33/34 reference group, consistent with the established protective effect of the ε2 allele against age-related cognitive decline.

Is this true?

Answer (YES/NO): NO